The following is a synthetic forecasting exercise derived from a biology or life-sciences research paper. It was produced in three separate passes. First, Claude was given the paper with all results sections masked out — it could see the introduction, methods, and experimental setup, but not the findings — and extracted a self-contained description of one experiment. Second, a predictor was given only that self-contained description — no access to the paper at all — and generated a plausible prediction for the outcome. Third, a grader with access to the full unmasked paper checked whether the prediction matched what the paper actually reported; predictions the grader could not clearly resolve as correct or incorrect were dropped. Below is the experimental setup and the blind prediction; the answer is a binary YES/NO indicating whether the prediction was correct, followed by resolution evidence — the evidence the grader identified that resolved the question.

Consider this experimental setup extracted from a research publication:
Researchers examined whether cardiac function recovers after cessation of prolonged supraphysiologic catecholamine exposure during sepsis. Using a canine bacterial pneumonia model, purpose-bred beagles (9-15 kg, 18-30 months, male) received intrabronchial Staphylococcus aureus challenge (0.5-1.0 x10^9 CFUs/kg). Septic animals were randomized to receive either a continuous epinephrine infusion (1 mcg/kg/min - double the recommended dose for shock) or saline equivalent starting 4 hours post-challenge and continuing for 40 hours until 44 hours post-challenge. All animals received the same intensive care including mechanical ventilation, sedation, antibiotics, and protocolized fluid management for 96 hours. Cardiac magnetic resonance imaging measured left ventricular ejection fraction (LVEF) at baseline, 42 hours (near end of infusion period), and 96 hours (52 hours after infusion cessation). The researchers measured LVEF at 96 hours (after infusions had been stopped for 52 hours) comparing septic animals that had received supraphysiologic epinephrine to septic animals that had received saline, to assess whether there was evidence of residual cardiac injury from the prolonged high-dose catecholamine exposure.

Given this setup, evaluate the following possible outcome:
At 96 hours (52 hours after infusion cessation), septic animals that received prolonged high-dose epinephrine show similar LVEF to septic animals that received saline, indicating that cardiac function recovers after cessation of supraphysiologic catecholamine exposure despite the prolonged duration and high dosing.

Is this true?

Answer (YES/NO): YES